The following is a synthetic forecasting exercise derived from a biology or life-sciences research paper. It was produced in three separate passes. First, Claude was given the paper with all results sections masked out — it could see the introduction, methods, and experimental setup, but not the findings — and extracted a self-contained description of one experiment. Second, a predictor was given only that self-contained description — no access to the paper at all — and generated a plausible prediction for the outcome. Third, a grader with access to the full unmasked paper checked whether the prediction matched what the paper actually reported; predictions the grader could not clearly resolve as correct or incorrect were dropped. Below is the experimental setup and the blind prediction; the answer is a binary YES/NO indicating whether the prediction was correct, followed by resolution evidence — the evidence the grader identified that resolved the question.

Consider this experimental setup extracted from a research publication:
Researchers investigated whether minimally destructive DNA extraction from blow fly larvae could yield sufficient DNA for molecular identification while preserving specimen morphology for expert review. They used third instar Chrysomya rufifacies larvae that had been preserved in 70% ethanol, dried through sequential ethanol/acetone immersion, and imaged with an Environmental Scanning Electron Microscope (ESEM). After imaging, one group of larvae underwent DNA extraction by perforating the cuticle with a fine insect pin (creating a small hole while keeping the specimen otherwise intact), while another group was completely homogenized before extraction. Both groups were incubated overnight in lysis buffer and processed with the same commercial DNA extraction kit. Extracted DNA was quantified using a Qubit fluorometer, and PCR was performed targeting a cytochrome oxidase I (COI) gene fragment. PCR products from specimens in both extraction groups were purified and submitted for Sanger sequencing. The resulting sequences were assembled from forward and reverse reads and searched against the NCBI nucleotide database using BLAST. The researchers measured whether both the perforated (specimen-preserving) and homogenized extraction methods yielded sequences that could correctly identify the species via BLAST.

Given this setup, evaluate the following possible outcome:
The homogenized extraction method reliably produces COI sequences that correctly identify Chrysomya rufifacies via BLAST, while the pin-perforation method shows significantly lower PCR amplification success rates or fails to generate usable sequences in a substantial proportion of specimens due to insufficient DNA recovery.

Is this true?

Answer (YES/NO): NO